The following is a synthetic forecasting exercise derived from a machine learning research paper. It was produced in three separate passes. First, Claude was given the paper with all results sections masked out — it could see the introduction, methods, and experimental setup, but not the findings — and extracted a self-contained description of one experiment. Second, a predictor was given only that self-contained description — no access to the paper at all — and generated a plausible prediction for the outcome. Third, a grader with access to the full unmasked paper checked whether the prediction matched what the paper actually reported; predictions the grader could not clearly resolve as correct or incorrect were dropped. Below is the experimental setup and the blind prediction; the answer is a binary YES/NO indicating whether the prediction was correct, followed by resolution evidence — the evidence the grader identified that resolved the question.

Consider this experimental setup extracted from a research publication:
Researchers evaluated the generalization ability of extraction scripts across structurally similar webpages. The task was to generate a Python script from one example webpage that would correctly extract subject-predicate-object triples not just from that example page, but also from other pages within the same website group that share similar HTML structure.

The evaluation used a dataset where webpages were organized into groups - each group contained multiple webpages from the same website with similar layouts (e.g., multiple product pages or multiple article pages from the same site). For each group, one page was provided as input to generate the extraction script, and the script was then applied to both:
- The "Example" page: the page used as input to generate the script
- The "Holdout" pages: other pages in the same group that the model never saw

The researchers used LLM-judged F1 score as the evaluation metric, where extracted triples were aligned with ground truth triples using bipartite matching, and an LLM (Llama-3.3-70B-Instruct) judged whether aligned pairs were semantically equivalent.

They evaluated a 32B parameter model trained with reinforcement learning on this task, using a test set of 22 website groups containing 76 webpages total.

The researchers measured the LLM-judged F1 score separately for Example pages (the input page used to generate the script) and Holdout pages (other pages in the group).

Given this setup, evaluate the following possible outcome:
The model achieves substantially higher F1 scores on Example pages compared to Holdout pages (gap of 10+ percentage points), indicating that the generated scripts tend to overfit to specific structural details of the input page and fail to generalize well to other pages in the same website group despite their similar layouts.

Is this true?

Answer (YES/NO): NO